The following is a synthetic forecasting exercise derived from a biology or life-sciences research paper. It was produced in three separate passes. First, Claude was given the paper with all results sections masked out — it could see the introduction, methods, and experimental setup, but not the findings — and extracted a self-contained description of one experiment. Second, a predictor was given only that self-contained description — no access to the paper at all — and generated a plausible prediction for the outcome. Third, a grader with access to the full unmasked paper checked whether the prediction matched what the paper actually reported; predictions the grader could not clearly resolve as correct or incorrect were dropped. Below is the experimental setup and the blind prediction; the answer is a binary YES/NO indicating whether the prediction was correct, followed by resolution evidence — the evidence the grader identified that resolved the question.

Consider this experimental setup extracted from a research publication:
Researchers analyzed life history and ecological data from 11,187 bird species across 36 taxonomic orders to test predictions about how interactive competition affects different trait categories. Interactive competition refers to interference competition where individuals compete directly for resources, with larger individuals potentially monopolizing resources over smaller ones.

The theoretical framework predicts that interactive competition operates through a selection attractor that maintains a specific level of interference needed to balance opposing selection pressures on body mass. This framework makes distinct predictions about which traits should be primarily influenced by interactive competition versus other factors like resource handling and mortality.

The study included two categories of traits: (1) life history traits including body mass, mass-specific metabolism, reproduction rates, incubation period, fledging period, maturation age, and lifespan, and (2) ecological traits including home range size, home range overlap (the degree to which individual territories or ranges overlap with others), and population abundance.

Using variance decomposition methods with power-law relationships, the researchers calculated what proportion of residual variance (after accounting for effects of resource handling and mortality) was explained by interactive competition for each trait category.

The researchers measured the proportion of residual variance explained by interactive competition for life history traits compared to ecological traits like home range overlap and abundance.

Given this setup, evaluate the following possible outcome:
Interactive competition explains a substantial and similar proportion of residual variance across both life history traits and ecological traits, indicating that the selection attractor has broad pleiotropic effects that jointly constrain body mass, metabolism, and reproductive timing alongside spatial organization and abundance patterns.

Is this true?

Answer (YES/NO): NO